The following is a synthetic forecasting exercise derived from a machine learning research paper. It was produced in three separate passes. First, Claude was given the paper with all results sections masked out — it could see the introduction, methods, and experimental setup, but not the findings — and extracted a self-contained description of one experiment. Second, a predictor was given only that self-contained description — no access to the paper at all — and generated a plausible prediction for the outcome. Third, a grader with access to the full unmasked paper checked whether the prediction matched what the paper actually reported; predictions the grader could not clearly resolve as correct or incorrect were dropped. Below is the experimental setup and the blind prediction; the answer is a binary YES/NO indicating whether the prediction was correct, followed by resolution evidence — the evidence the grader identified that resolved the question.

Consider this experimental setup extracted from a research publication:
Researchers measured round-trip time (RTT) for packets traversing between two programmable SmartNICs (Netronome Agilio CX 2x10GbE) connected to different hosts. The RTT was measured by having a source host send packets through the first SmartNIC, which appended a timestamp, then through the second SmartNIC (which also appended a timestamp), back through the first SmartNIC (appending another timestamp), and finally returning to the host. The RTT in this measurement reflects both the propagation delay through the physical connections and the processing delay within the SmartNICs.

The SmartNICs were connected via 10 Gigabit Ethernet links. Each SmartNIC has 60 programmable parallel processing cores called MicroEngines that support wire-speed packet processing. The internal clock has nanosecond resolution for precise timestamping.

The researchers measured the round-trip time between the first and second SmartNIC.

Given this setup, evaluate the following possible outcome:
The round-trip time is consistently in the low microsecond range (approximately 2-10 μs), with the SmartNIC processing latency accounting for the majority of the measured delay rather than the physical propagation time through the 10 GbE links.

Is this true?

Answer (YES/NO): YES